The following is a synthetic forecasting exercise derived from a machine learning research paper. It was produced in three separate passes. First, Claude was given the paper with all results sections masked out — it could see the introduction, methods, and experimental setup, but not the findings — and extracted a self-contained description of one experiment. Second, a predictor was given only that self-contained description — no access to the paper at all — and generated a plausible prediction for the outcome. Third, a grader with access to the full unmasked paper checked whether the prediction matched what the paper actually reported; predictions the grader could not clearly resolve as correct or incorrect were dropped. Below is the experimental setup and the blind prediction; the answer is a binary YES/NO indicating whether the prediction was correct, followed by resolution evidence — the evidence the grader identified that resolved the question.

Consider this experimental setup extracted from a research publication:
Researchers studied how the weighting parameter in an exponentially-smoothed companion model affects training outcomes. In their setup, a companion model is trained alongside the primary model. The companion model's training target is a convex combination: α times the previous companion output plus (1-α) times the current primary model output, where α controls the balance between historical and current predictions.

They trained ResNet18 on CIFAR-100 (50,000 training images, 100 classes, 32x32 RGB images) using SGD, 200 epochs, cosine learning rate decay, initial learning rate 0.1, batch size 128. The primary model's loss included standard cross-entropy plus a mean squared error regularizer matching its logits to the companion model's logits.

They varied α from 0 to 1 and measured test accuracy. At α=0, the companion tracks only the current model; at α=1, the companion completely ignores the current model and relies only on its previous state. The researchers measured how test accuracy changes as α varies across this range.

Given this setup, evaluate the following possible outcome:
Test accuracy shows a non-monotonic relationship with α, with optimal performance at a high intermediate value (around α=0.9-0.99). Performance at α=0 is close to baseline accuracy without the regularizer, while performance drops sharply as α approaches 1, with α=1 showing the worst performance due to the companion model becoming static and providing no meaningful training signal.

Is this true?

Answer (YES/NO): NO